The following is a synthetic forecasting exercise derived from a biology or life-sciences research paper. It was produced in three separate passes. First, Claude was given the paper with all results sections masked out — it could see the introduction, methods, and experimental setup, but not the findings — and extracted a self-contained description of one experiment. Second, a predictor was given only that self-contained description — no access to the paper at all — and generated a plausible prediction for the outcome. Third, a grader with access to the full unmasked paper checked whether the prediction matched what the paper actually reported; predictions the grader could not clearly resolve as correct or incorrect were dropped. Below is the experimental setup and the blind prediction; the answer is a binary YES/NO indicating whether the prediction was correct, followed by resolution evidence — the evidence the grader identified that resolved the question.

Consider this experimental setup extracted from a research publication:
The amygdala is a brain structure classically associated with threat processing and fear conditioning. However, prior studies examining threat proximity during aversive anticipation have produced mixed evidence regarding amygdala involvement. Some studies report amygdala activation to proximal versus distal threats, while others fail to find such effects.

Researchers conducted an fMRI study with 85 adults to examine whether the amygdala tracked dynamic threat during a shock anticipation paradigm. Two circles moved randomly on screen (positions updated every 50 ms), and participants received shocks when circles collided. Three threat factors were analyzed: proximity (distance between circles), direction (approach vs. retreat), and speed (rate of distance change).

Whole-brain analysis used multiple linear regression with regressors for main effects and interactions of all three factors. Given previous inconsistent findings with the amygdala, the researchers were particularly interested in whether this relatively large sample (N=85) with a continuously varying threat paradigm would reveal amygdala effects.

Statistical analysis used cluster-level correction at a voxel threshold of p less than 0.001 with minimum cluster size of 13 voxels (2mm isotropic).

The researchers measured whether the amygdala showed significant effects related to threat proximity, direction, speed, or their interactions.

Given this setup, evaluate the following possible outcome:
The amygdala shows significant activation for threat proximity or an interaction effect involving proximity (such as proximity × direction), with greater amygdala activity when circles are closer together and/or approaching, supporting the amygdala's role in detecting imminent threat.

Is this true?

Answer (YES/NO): NO